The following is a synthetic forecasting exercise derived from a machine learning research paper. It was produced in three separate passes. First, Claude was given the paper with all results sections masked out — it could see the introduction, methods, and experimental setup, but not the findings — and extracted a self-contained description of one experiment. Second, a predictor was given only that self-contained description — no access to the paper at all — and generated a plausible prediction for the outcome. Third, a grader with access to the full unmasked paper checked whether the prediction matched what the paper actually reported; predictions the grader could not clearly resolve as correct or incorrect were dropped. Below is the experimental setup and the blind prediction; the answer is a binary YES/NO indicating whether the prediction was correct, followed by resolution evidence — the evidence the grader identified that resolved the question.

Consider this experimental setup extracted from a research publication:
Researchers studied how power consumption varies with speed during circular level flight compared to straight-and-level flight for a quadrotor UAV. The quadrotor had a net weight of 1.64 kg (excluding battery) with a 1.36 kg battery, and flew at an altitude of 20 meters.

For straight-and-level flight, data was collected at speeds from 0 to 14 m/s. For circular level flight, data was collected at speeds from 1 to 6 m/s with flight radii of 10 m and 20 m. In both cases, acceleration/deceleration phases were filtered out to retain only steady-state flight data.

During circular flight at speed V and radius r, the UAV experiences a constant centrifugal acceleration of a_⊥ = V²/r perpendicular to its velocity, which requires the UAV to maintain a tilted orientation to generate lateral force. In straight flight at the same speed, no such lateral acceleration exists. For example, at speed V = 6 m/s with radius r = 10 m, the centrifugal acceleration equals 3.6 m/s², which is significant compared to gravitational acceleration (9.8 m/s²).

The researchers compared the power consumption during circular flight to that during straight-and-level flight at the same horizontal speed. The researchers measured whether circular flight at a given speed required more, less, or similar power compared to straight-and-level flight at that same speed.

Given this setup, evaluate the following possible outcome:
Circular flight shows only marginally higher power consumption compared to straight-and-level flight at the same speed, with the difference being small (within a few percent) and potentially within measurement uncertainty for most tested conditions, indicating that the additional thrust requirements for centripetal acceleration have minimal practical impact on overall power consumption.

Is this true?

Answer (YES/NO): NO